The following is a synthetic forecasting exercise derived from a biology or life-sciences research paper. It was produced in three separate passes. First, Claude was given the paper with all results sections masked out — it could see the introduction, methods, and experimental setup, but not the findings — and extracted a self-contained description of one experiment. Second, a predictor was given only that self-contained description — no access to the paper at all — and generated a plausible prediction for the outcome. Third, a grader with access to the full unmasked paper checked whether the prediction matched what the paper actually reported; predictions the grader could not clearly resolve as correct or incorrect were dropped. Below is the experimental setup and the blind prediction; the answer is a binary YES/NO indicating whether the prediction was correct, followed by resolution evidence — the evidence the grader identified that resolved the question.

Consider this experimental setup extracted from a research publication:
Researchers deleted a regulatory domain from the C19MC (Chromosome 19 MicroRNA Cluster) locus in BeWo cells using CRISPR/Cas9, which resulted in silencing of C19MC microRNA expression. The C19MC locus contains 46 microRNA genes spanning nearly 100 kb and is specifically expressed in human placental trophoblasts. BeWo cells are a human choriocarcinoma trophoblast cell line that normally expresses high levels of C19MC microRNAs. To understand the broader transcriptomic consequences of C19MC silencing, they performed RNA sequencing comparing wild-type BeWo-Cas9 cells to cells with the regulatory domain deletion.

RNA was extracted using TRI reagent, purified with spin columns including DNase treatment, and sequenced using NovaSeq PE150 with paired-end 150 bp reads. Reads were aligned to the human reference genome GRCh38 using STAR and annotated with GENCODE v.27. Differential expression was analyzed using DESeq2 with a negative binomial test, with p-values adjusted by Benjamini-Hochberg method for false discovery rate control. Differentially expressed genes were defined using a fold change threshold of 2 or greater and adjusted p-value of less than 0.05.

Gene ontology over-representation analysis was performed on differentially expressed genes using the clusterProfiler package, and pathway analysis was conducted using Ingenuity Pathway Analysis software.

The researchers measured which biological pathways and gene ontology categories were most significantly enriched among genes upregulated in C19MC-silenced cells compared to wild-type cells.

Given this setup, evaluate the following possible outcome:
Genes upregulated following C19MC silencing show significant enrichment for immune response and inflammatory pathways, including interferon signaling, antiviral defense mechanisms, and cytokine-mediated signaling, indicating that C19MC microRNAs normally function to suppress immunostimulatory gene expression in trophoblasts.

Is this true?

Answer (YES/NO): YES